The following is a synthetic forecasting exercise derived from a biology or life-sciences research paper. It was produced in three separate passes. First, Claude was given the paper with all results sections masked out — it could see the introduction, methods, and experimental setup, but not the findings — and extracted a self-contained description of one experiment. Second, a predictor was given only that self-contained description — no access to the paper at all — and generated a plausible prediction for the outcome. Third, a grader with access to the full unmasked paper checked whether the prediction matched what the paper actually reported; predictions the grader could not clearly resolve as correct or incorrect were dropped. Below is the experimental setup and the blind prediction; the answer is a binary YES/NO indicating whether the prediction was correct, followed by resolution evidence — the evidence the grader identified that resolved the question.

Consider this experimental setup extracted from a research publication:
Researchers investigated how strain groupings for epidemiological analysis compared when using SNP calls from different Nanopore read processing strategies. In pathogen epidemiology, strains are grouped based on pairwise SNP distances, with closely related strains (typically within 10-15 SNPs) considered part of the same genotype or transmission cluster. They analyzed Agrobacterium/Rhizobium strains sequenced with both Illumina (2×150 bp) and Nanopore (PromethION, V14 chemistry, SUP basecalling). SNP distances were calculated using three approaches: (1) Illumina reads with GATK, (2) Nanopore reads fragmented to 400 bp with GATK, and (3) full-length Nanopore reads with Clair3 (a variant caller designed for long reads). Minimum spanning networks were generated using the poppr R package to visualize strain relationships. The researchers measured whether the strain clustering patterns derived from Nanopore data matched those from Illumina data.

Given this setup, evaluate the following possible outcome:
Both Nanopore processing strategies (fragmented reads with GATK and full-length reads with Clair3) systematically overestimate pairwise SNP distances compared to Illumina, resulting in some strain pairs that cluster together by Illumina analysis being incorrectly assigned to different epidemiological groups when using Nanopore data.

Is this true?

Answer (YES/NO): NO